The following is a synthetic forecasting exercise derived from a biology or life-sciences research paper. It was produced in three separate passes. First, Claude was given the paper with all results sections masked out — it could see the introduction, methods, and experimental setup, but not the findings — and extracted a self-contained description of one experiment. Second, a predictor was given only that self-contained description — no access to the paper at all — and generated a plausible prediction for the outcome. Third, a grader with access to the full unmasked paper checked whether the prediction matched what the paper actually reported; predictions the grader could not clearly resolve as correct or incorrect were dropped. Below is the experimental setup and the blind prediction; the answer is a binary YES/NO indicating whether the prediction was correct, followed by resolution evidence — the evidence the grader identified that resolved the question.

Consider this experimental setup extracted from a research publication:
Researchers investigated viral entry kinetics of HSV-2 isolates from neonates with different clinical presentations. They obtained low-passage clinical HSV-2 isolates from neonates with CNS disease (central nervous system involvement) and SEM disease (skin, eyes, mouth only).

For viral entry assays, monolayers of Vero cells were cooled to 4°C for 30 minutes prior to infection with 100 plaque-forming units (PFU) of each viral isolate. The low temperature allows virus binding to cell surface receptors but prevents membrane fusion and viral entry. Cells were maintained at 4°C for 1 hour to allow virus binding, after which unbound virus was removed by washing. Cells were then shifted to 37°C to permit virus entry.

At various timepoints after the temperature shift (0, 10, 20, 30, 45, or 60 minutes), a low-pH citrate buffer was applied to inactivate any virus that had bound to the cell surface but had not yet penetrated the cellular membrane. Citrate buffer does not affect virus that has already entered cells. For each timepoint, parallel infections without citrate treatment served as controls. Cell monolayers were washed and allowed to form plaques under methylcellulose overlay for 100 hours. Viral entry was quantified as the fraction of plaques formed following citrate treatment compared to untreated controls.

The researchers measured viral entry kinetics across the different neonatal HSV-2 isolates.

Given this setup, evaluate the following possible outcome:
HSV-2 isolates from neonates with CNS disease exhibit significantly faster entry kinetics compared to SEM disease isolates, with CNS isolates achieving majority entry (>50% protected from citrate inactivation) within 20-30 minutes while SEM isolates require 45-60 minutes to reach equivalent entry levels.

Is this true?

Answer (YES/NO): NO